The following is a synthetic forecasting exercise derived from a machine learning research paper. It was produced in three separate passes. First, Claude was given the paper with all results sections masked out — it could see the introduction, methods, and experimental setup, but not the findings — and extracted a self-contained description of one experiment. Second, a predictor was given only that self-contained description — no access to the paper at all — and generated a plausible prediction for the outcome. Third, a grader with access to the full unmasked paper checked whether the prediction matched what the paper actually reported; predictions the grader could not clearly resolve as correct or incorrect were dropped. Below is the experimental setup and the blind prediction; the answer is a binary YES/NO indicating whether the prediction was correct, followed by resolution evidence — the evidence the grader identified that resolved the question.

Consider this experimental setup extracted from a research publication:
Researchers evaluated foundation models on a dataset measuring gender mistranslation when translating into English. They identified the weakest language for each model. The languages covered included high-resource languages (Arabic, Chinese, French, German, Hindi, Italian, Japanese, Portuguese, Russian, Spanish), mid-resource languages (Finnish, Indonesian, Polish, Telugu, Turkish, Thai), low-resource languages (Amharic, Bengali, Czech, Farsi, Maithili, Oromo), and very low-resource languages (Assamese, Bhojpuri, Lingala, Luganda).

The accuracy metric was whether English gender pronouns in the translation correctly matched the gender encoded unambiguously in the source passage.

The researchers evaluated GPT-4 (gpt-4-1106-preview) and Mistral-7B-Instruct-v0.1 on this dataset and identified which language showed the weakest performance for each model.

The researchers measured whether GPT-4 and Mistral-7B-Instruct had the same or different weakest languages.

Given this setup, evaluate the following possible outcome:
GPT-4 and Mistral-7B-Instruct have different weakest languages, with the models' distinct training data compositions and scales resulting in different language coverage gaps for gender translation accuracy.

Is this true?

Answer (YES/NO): NO